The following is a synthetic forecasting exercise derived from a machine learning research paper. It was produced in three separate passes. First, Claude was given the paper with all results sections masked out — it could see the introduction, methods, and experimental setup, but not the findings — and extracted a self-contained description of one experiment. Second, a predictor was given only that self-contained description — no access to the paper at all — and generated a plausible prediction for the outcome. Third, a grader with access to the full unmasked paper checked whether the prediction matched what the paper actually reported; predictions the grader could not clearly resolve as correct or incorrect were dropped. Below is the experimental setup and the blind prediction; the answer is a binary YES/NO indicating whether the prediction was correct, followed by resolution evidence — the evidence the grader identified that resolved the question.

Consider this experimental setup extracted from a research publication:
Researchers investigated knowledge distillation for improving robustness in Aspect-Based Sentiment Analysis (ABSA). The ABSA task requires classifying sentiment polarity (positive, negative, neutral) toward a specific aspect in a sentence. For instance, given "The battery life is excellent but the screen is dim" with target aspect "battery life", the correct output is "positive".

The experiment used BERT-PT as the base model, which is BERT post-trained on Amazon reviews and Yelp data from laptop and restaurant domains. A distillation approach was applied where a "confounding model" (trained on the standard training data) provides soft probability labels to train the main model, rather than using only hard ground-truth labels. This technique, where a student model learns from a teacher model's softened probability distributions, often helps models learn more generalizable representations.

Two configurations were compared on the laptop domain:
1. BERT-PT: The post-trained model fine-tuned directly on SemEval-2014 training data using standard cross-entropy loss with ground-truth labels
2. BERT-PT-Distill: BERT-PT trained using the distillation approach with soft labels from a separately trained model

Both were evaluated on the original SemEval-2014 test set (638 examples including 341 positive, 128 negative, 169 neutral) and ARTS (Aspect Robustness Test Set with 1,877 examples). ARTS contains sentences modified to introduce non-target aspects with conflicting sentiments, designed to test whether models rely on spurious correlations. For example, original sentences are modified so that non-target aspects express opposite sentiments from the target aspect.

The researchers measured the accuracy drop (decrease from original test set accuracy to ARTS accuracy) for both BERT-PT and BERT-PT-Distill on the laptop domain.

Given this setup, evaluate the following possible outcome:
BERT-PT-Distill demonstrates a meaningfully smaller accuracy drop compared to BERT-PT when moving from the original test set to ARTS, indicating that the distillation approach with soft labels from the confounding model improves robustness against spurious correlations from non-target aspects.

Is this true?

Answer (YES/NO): NO